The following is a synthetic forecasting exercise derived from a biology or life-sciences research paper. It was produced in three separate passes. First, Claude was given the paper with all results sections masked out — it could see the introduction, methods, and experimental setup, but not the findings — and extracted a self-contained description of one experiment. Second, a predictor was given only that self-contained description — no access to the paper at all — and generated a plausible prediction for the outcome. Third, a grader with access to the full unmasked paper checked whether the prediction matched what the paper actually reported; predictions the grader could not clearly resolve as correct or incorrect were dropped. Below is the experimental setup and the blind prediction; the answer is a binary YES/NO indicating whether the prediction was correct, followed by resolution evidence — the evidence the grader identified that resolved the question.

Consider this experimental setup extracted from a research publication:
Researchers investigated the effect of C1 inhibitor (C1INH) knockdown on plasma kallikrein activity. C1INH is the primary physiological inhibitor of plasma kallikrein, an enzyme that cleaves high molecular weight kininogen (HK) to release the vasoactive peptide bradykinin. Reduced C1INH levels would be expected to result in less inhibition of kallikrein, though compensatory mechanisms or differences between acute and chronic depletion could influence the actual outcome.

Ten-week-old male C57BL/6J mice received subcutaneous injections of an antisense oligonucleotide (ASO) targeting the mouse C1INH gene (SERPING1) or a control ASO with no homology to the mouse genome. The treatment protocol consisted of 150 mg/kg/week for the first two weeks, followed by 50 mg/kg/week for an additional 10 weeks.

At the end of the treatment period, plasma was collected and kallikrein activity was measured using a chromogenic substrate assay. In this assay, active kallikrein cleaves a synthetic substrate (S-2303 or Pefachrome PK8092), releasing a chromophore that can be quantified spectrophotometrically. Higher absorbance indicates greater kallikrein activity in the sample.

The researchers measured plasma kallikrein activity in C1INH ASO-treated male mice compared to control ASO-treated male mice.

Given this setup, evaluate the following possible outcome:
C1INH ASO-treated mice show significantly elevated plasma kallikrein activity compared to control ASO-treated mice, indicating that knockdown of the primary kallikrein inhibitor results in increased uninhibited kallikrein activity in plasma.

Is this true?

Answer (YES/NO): YES